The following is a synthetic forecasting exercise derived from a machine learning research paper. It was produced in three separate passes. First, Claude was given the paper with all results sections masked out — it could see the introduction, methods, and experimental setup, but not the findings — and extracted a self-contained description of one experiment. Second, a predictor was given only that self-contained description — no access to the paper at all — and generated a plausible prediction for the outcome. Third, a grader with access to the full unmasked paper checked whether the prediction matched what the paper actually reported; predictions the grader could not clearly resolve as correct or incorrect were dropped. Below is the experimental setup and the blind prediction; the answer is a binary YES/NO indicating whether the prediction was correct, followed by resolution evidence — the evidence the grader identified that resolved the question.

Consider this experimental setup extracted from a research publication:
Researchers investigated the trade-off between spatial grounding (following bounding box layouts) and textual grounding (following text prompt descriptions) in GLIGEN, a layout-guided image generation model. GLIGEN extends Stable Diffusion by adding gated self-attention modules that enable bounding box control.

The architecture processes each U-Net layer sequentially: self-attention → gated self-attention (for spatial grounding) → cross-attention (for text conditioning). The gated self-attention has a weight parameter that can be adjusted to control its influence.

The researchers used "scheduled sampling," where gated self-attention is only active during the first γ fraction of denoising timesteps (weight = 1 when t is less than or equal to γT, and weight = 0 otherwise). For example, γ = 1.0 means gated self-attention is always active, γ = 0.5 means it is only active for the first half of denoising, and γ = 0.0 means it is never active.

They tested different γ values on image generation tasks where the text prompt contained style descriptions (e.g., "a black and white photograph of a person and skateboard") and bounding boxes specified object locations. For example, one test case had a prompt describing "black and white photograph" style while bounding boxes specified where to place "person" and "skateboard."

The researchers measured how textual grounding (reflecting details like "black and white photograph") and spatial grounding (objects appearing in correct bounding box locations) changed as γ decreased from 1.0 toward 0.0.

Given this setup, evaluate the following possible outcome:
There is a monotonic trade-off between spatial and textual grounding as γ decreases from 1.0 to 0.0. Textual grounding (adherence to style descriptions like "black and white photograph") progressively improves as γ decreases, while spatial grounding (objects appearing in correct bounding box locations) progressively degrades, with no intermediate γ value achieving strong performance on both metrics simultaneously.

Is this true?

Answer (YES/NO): YES